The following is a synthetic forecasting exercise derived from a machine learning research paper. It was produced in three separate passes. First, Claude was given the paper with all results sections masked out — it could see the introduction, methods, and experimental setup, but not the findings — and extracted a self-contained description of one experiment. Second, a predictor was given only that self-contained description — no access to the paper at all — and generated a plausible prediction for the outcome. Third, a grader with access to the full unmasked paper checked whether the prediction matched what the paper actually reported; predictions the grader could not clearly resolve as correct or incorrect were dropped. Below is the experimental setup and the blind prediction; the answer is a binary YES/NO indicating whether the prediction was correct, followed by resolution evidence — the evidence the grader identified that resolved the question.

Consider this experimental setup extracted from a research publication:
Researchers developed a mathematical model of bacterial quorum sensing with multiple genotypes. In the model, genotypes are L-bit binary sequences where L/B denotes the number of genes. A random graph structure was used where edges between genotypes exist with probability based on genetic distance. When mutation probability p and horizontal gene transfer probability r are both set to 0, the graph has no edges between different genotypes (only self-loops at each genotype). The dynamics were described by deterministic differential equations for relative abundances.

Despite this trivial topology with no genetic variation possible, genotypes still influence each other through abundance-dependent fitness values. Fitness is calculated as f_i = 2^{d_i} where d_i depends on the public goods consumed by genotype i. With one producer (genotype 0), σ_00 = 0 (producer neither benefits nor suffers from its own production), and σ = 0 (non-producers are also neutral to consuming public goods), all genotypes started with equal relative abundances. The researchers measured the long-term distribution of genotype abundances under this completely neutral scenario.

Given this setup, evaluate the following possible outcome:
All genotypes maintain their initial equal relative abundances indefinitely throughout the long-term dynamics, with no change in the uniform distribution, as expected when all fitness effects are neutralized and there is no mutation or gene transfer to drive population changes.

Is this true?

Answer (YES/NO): YES